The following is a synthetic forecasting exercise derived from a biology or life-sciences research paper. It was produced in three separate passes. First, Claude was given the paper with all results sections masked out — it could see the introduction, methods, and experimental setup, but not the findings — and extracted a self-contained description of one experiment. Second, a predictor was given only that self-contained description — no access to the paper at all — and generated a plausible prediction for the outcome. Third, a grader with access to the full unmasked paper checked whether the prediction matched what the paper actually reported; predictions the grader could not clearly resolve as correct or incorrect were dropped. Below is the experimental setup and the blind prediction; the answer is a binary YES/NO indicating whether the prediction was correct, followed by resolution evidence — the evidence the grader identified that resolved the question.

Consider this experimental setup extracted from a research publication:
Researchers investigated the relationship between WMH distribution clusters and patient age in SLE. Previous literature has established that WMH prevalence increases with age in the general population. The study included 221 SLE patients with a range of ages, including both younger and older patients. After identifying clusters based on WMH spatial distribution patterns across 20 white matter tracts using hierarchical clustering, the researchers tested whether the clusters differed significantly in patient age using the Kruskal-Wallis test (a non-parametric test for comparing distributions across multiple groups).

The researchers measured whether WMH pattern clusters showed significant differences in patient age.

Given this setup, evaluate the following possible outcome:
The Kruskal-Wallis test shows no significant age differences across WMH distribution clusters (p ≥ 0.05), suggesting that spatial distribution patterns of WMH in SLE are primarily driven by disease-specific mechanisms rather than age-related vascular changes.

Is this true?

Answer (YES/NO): NO